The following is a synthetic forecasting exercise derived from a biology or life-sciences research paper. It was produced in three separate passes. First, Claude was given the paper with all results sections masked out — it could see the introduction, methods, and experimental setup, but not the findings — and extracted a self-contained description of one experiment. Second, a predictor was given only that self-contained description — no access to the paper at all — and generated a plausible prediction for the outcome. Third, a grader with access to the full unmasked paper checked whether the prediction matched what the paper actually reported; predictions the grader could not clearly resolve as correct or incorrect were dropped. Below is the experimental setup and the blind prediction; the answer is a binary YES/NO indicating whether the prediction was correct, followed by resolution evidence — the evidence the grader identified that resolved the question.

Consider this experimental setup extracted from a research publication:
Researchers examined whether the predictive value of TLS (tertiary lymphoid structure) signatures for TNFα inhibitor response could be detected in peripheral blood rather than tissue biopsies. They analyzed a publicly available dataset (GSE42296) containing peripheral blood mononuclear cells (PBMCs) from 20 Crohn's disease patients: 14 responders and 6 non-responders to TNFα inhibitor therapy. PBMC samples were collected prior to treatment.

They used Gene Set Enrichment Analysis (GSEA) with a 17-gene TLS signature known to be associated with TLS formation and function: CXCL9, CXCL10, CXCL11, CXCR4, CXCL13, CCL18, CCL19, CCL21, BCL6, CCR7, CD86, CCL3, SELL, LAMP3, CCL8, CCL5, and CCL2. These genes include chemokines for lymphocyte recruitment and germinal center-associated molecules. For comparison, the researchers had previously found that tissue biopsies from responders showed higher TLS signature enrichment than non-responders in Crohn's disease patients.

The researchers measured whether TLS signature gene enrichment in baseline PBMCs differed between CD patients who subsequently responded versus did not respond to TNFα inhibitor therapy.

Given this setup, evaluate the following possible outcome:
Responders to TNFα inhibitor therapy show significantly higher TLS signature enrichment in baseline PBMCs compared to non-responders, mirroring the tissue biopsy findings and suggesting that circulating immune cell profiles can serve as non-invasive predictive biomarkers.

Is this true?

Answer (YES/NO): NO